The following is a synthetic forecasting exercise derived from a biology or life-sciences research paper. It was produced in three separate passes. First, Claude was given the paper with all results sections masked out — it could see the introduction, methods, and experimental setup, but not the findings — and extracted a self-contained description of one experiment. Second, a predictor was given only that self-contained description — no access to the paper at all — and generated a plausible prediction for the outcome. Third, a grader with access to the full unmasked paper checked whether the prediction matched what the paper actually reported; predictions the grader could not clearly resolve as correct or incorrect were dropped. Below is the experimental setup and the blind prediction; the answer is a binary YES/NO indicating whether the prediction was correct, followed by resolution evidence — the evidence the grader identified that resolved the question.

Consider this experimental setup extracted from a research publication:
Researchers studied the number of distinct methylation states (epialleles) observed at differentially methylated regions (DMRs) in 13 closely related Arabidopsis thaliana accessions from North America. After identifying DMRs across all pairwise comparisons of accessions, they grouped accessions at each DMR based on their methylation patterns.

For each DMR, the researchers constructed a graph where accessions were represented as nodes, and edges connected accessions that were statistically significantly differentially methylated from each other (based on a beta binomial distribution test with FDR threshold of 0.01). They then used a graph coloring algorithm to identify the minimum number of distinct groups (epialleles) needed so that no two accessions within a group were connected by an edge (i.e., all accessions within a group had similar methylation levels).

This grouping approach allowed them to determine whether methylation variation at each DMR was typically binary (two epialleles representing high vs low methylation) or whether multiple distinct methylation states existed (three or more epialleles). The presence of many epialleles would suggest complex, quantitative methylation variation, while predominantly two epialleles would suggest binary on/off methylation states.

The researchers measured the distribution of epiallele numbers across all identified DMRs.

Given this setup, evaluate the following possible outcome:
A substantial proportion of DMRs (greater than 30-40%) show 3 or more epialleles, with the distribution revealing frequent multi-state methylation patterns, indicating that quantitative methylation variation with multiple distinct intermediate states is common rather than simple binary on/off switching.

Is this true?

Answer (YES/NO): NO